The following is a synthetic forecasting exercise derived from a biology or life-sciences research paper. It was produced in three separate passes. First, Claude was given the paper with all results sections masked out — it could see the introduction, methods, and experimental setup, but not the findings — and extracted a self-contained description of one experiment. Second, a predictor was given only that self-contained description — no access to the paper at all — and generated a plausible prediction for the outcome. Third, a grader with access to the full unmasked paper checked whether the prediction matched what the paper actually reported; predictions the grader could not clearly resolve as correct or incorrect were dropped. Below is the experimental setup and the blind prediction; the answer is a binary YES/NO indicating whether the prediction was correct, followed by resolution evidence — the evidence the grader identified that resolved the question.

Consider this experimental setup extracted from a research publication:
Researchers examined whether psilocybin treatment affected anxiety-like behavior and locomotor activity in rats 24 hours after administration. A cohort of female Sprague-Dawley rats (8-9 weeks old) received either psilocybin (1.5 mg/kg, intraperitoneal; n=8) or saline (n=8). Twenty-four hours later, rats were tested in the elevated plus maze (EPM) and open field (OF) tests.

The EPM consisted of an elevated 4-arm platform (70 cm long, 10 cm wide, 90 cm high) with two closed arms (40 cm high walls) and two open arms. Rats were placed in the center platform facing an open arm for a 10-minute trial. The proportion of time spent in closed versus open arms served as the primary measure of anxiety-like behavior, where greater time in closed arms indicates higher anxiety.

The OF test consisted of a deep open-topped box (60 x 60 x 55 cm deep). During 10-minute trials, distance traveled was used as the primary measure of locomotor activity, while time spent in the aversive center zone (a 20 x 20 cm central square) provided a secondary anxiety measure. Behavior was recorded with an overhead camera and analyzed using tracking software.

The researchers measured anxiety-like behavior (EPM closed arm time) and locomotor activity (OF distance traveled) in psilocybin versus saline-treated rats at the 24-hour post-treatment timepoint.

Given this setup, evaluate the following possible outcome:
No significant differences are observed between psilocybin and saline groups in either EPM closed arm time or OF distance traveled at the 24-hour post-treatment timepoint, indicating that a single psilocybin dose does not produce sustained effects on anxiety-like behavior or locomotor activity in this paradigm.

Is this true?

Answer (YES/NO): YES